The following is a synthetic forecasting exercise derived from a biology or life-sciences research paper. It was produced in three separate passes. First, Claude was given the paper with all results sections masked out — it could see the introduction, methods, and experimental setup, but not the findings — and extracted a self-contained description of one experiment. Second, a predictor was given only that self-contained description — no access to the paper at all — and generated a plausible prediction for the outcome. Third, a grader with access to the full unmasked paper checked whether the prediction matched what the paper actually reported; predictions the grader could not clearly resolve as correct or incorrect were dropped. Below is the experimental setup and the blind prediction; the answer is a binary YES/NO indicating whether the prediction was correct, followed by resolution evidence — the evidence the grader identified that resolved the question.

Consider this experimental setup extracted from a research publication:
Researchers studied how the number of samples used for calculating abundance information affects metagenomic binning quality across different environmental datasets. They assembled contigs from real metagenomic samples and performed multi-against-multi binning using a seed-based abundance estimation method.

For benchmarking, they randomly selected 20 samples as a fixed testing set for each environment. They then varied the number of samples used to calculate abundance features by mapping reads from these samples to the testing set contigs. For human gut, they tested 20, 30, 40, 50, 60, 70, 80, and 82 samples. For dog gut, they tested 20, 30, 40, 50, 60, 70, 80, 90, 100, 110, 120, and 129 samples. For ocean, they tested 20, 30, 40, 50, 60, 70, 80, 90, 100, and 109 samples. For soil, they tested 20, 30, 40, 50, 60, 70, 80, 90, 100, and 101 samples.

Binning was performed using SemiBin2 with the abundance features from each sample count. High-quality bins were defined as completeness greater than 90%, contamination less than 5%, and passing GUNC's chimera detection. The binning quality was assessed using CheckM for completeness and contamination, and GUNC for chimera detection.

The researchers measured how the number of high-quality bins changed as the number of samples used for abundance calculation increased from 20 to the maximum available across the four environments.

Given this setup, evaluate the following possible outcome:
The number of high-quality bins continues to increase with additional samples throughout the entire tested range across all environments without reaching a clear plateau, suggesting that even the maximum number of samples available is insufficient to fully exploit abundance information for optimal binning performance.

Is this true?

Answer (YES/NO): NO